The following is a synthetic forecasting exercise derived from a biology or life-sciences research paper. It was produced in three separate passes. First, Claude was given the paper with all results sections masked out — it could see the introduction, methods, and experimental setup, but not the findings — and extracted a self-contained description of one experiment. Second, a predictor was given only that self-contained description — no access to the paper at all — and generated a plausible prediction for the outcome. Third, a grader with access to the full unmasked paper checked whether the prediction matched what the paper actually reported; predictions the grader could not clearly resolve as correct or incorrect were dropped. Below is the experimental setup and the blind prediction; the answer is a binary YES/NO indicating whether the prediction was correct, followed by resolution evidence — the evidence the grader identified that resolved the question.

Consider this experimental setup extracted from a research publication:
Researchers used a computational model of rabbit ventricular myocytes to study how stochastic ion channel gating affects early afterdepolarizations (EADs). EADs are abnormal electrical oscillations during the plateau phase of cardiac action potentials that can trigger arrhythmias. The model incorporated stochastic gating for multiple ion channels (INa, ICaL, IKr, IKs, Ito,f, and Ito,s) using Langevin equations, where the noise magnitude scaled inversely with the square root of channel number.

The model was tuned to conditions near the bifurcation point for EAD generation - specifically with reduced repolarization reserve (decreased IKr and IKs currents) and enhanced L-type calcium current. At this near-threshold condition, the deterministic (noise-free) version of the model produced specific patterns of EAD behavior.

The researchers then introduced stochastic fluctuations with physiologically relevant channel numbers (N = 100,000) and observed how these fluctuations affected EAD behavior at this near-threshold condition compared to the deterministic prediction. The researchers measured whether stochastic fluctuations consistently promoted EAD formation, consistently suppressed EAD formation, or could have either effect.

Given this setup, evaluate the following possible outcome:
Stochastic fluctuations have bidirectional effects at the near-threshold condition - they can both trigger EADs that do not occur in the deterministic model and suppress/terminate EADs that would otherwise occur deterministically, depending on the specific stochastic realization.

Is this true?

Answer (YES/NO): YES